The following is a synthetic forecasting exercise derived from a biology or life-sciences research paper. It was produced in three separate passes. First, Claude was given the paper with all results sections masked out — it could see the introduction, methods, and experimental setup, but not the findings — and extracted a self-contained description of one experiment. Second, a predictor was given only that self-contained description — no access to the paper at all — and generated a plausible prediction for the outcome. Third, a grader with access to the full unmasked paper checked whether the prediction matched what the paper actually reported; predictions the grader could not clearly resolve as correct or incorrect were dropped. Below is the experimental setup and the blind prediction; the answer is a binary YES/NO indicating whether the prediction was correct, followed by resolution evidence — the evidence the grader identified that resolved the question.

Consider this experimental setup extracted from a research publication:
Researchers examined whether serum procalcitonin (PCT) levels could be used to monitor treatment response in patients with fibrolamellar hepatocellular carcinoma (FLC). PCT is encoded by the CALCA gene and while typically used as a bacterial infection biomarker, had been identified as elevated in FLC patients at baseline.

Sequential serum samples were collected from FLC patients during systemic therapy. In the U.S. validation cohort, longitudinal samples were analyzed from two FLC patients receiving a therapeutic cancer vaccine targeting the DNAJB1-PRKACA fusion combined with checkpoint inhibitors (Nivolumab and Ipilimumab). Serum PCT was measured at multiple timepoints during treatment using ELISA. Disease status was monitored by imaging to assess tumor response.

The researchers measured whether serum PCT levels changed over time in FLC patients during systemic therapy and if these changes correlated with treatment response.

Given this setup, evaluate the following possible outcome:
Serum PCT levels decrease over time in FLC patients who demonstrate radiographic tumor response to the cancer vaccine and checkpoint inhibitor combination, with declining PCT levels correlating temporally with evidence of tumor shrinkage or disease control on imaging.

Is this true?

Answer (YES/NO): YES